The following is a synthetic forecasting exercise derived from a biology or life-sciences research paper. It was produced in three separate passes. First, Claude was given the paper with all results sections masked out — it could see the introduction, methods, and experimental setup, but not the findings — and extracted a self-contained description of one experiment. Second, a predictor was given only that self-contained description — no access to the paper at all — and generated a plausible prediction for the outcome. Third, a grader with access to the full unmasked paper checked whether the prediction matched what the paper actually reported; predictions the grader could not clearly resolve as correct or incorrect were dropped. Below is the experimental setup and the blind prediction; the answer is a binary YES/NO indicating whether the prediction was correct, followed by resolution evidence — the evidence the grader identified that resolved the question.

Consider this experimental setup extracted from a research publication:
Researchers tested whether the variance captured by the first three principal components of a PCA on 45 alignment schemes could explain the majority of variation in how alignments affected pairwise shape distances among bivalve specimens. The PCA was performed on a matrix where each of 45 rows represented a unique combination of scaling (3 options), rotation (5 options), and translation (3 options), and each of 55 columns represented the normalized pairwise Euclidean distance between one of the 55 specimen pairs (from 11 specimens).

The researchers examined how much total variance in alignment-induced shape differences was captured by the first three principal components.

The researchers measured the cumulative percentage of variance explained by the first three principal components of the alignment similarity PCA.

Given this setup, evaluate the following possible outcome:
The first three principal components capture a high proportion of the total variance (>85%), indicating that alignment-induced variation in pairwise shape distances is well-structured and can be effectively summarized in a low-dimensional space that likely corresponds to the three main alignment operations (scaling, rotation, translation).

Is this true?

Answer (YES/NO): NO